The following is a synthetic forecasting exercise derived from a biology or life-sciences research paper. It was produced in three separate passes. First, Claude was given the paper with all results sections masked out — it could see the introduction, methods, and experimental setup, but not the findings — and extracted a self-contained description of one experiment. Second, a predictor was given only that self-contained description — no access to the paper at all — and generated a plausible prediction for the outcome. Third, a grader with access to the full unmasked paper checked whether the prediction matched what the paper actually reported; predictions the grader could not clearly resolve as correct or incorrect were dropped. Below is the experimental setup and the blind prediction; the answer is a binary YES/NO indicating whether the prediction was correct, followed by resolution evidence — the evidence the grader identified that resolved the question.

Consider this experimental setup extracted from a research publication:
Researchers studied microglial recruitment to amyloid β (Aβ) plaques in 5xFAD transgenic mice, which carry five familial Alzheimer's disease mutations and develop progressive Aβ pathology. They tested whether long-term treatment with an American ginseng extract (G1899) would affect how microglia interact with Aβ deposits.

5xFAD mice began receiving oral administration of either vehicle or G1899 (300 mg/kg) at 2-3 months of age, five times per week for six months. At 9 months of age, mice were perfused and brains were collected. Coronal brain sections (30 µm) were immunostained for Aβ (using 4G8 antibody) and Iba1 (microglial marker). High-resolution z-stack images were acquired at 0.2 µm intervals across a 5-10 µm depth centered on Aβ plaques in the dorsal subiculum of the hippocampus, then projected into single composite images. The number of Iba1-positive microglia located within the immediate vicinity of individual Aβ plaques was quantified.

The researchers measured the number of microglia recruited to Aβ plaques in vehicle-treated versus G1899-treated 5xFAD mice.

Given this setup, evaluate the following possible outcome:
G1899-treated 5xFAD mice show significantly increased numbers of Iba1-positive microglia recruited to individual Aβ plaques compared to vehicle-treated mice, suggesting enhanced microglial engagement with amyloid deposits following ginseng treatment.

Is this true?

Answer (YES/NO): YES